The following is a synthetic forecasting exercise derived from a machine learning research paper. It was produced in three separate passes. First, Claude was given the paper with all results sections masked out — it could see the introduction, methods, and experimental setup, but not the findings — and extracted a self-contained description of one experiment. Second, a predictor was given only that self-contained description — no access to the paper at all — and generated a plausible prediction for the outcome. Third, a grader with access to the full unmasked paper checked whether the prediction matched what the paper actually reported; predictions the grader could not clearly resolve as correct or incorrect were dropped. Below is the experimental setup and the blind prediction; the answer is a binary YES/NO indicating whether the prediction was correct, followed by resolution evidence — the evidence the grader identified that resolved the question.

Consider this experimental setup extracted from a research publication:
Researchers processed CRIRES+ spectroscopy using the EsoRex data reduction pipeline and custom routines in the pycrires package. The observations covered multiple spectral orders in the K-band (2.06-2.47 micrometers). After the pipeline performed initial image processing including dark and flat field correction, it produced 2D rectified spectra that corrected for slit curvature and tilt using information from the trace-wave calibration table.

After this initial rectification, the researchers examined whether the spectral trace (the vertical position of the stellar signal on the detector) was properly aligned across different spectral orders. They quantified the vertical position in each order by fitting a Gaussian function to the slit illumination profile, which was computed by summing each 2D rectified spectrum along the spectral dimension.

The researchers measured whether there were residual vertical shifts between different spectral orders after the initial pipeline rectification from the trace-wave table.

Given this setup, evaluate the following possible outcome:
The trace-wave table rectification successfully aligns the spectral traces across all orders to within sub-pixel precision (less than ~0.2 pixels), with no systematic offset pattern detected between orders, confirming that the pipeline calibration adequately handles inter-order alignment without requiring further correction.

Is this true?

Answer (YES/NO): NO